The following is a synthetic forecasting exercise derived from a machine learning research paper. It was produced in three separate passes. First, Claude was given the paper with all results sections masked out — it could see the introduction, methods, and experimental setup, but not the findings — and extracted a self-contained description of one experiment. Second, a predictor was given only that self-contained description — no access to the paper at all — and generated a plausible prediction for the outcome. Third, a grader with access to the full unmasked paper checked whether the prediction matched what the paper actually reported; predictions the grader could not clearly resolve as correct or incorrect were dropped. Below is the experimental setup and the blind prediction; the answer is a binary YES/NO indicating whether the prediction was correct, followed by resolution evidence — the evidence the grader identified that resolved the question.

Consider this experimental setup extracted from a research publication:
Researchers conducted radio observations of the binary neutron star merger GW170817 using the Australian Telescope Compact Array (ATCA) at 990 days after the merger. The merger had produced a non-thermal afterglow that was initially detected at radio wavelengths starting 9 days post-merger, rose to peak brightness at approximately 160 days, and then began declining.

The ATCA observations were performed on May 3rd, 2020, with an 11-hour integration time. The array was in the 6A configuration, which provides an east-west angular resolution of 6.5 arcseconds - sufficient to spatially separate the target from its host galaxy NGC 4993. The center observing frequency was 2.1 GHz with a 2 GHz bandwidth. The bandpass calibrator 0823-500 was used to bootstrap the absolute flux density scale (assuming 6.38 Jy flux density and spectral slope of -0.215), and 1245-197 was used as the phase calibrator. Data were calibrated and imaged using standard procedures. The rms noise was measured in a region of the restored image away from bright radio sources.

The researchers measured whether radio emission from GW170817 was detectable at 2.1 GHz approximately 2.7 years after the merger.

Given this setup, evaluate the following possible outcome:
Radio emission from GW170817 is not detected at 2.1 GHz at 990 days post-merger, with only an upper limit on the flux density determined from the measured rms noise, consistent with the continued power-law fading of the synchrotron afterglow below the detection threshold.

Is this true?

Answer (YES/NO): YES